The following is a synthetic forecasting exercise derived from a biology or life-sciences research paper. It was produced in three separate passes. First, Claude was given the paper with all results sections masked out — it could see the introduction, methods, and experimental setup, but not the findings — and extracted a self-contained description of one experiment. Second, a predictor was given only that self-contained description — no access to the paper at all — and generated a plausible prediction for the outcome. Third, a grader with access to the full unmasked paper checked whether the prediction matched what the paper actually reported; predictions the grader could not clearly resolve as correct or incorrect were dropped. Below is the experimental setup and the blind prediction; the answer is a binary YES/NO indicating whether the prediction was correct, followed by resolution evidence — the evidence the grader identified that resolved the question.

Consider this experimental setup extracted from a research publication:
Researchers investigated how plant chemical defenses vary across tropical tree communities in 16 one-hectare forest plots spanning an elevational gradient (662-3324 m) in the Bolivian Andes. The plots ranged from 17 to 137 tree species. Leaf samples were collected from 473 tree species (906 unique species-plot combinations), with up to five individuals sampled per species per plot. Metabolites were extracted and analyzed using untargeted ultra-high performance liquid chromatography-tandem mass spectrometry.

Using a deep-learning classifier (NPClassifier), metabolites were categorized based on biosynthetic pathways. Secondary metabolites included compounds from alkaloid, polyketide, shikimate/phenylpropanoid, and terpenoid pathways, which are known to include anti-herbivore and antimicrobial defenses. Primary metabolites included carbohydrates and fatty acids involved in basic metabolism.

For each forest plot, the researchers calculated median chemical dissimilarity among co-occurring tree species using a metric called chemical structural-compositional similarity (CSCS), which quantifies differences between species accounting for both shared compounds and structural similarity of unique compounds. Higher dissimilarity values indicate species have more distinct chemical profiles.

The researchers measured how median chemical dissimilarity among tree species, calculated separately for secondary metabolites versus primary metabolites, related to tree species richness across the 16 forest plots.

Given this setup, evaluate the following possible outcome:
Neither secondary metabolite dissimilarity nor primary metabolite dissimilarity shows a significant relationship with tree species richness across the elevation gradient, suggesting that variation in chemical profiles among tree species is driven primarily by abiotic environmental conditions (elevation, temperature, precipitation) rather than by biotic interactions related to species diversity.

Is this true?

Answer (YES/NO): NO